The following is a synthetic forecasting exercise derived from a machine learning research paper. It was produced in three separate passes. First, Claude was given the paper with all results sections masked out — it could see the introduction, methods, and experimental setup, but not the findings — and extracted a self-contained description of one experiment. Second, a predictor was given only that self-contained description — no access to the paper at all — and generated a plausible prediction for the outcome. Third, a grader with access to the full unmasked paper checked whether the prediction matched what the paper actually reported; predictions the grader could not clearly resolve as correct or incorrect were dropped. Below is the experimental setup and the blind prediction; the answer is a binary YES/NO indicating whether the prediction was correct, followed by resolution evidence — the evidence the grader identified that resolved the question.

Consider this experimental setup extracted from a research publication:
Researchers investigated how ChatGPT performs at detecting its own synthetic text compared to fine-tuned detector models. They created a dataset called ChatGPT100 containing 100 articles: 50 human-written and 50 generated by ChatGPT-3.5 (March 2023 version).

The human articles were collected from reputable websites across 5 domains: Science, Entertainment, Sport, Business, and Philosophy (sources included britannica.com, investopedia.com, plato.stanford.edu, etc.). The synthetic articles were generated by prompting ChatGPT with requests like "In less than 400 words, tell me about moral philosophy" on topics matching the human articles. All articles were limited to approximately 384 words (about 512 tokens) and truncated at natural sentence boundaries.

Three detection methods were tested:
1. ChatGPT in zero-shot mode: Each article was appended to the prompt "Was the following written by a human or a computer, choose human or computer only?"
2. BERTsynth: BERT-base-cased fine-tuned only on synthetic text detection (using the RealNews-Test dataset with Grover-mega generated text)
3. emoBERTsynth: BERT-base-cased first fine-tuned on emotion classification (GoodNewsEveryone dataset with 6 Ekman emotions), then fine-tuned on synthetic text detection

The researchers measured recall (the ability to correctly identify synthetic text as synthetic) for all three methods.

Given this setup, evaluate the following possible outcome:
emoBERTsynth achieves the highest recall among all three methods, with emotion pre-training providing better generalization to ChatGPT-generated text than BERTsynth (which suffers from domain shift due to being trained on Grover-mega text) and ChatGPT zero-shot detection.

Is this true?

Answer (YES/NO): NO